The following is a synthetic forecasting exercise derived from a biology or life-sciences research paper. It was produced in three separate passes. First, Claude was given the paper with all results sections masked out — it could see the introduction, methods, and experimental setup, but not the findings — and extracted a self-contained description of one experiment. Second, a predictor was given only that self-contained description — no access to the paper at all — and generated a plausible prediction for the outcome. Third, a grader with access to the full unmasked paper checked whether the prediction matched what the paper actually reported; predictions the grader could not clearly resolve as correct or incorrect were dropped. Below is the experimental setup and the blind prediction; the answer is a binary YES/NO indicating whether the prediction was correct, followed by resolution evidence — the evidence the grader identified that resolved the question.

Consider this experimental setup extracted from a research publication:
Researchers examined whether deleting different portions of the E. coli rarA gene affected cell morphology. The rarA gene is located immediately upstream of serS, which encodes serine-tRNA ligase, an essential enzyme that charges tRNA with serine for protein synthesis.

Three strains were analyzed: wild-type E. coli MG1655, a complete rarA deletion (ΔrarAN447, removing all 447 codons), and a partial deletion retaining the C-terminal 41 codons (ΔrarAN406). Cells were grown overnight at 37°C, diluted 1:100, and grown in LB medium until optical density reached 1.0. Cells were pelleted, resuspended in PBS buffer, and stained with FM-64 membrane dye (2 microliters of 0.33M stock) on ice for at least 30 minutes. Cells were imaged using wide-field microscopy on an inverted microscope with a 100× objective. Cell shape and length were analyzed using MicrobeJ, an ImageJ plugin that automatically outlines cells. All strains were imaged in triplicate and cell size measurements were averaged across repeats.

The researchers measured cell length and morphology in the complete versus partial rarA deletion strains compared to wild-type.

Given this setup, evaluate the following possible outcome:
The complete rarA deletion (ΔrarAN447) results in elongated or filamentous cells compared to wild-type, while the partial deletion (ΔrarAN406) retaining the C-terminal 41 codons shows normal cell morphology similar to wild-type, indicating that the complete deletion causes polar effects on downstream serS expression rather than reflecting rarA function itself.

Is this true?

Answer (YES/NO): NO